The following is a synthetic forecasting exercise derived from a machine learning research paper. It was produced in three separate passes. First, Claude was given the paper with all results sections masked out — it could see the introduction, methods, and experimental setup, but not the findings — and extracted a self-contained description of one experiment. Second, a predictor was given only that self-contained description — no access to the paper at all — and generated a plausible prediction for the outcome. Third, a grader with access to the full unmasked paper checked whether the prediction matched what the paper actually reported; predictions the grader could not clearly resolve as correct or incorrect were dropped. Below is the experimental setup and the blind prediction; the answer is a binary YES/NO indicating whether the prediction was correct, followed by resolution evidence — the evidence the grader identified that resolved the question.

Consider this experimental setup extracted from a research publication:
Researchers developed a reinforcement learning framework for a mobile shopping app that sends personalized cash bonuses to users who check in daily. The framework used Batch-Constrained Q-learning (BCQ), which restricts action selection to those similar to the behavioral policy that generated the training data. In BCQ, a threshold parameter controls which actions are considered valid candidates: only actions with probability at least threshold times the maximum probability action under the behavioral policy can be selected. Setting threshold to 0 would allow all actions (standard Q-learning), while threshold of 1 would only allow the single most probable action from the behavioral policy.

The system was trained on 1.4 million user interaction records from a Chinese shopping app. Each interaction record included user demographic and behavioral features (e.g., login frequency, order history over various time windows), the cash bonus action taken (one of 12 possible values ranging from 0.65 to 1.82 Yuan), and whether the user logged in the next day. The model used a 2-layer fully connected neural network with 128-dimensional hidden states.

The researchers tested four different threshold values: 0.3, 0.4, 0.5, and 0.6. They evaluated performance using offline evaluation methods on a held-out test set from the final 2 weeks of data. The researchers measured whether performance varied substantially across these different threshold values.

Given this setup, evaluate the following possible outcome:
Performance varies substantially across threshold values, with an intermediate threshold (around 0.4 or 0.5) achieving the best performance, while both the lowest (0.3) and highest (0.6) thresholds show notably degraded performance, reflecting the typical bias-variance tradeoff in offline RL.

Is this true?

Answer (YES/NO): NO